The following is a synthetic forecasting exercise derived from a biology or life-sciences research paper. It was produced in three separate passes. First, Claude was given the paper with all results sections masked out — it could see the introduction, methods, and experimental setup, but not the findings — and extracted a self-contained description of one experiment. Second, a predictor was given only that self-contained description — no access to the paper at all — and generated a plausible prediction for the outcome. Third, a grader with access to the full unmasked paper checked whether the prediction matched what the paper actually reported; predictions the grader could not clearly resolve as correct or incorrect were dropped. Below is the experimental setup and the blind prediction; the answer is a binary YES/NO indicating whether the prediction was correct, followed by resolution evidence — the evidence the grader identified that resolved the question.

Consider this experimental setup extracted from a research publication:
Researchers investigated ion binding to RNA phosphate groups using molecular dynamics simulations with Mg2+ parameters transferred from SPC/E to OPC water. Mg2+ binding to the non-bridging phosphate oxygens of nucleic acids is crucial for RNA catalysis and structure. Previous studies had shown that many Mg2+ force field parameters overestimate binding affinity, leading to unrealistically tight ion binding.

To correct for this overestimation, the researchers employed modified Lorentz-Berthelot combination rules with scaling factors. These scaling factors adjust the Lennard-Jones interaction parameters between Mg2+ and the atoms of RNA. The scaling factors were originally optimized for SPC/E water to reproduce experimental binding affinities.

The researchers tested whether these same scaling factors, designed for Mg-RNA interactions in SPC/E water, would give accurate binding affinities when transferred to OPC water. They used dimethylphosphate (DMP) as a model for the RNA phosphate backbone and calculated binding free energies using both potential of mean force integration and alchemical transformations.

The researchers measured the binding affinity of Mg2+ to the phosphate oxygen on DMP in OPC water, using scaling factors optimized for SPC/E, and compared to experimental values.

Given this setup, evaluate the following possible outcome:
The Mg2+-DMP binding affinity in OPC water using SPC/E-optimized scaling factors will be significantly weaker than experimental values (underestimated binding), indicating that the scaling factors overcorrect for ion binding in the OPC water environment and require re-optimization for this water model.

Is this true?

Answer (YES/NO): NO